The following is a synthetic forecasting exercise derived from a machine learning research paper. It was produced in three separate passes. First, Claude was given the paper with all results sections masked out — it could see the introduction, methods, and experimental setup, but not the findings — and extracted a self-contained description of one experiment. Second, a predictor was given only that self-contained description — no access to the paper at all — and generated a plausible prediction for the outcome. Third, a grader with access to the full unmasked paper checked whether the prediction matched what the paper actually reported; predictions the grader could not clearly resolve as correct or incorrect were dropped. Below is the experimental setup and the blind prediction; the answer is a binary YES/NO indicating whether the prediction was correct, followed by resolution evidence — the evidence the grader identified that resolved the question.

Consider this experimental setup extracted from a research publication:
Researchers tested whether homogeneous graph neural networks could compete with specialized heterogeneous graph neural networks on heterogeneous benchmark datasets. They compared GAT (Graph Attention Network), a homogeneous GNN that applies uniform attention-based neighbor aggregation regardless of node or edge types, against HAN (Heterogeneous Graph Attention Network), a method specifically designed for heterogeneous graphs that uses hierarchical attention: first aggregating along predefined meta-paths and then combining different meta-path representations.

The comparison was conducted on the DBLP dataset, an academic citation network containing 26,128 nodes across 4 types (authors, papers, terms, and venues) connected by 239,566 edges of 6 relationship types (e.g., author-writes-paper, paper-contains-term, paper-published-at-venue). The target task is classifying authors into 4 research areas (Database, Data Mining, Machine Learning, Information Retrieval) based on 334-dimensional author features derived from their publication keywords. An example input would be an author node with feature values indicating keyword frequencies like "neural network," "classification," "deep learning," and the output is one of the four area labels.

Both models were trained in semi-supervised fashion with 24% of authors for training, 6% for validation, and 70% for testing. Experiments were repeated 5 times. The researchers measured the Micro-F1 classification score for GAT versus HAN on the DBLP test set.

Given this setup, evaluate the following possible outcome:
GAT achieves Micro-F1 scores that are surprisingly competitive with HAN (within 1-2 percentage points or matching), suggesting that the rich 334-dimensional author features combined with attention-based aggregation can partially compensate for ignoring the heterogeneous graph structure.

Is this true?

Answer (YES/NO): NO